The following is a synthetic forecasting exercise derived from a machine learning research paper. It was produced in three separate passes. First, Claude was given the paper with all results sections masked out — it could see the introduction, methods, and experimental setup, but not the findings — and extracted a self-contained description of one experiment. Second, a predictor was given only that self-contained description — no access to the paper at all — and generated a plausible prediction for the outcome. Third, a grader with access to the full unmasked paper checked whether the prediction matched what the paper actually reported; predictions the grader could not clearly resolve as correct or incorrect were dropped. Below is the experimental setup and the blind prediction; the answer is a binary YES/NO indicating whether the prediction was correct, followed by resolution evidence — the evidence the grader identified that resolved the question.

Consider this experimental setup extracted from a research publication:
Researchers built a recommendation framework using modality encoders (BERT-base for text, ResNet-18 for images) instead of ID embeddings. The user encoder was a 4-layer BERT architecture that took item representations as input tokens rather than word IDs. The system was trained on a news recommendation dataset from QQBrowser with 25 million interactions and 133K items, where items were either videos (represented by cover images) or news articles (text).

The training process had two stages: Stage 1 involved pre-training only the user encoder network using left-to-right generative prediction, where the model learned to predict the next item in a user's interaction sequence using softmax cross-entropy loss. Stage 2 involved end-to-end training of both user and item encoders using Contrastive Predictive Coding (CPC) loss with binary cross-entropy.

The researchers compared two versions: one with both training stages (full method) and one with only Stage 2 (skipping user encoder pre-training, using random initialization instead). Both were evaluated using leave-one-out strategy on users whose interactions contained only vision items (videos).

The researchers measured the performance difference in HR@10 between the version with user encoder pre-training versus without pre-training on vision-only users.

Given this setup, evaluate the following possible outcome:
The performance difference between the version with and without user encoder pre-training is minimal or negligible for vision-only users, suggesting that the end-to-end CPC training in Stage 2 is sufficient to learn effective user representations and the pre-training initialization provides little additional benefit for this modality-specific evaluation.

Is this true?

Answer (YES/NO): NO